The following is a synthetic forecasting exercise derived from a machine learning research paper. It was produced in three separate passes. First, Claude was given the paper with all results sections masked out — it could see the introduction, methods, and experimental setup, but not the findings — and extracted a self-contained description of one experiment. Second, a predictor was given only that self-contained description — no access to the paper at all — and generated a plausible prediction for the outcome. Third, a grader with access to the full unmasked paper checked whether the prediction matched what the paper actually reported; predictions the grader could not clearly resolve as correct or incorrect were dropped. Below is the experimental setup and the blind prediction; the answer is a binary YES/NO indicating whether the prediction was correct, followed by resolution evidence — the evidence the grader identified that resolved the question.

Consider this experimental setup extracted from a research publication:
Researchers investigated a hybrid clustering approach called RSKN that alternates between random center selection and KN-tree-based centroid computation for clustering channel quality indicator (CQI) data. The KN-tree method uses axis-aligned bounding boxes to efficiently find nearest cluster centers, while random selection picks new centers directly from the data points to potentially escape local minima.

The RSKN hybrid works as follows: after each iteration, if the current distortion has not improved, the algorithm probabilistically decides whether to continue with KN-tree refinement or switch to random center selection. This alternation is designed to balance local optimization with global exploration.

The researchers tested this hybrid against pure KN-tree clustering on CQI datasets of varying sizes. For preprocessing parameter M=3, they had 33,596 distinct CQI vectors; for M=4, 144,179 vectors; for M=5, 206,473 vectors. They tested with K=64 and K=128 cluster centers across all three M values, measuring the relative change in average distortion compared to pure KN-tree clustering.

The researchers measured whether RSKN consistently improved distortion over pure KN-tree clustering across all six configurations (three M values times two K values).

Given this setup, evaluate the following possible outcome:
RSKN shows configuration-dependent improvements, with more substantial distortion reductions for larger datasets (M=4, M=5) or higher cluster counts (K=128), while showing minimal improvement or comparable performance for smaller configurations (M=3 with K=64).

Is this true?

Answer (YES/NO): NO